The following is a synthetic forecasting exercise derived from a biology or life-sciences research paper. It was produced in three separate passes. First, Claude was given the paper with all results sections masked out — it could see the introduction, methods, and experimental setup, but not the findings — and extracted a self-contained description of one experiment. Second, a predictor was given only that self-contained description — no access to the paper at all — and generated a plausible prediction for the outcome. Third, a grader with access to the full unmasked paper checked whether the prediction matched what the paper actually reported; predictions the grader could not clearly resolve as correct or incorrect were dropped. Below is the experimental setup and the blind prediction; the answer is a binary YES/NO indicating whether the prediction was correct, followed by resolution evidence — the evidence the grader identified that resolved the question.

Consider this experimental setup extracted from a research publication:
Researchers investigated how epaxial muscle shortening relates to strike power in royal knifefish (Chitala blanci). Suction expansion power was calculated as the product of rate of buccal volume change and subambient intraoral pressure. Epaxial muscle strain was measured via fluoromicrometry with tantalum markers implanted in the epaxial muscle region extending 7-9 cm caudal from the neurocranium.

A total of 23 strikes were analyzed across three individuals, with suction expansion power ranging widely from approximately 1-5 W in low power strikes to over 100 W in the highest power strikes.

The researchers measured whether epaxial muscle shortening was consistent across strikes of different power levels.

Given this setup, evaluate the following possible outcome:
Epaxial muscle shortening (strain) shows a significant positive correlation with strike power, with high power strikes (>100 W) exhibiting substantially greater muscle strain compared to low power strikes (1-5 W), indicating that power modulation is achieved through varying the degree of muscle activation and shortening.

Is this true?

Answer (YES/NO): NO